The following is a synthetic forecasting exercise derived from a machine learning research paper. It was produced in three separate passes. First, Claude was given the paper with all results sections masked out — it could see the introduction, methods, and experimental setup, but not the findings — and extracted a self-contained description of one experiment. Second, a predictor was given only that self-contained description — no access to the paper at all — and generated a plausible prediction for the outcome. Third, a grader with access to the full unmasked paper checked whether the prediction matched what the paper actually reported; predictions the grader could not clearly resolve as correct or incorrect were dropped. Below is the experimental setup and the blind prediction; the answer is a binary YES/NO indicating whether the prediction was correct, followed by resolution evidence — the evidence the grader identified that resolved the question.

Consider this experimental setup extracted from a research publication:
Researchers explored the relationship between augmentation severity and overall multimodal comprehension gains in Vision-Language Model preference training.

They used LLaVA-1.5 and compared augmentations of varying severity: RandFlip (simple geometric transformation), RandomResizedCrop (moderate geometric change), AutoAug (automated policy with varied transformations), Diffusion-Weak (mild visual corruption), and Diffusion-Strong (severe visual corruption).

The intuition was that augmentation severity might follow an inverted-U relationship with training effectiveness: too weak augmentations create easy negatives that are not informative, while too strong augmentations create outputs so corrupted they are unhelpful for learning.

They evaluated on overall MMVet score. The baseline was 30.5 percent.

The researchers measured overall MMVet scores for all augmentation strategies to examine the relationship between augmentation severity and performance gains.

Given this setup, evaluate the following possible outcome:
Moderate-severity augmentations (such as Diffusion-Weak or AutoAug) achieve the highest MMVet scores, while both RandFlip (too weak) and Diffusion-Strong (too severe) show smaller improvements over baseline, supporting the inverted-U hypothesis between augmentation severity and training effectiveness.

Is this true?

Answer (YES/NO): YES